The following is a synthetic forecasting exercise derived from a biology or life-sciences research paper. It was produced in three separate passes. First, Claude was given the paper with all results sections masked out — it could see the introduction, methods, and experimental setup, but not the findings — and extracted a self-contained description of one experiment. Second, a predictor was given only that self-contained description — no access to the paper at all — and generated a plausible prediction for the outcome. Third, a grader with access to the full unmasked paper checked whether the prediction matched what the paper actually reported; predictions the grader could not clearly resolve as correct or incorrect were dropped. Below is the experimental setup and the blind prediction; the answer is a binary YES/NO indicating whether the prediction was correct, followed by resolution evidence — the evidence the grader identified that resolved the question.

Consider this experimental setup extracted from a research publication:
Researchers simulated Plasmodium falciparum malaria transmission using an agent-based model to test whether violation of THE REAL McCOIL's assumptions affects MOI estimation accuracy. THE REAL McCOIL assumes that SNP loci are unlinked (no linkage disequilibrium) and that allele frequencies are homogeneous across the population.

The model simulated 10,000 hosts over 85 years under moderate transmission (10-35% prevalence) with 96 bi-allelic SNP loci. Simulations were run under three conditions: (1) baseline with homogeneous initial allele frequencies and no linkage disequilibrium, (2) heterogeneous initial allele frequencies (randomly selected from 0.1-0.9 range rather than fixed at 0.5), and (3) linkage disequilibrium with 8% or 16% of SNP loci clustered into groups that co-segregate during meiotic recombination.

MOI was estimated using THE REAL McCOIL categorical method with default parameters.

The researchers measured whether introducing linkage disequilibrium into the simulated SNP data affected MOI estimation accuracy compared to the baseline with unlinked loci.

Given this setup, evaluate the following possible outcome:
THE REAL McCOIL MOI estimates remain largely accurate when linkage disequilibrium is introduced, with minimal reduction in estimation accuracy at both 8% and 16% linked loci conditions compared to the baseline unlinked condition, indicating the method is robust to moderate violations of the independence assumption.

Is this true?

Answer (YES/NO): YES